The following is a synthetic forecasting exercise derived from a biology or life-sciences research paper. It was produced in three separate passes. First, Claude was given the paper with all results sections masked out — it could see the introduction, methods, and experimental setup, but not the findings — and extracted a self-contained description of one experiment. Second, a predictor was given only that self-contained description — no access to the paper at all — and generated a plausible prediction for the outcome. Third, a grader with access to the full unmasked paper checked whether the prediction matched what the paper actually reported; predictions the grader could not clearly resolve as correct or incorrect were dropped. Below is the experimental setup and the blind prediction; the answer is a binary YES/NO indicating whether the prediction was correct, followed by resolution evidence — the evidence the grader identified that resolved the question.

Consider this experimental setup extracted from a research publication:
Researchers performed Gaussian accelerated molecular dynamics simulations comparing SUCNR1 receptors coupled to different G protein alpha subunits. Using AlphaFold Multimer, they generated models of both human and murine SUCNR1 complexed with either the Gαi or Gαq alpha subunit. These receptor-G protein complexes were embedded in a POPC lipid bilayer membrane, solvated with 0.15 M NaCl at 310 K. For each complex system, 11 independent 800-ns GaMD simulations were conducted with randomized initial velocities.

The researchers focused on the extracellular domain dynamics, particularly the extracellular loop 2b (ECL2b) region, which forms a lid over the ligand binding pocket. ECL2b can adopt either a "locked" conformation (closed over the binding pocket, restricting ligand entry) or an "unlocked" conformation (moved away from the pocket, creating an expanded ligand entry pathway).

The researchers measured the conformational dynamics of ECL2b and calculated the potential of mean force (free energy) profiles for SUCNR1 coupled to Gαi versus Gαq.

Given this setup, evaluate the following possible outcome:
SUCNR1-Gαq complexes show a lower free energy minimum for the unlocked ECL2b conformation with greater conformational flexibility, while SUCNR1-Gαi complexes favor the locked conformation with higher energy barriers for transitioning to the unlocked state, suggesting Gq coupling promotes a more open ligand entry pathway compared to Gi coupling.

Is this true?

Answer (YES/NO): NO